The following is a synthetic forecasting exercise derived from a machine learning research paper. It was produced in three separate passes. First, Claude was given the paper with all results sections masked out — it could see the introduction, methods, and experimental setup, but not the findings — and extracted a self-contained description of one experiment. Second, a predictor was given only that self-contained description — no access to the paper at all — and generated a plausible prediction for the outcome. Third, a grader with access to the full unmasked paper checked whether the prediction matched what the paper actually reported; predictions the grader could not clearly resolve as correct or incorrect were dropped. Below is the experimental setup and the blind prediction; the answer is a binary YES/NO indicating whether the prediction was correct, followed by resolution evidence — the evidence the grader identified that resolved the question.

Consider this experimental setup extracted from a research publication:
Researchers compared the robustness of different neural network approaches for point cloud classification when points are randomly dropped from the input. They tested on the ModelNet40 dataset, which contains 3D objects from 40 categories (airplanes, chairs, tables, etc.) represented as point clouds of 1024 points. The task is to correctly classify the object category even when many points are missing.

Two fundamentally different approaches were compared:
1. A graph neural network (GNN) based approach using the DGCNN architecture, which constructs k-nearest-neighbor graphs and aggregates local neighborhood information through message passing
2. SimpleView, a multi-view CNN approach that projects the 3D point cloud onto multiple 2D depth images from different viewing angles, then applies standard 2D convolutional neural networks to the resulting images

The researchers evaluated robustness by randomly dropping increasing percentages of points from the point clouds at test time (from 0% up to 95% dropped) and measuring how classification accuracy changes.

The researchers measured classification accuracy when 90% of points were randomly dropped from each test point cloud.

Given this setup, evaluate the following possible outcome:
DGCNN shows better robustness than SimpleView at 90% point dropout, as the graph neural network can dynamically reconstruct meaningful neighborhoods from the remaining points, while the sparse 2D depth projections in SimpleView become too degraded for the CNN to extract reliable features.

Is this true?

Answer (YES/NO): YES